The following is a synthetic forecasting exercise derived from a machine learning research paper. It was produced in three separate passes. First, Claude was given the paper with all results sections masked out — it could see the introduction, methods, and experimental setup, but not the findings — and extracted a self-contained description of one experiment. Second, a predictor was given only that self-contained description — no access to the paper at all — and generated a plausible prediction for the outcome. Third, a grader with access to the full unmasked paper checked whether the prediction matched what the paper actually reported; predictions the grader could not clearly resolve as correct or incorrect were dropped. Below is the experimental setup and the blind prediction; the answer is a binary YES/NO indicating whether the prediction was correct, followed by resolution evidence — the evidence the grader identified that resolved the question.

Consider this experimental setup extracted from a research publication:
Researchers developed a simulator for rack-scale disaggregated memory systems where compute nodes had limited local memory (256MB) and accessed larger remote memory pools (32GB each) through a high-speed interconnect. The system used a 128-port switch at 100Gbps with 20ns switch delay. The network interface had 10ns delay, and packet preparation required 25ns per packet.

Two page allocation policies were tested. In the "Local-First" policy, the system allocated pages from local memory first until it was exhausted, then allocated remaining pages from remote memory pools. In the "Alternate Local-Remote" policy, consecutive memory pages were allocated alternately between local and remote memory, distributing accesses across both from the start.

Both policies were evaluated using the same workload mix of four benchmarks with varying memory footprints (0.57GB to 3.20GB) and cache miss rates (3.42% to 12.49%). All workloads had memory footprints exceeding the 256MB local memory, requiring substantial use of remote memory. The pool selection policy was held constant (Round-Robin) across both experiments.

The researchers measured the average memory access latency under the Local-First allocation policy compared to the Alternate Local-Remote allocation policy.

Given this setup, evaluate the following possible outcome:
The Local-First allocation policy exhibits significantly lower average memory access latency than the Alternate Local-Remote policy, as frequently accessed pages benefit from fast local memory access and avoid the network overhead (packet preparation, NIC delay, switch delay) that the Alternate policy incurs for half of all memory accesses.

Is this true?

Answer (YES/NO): NO